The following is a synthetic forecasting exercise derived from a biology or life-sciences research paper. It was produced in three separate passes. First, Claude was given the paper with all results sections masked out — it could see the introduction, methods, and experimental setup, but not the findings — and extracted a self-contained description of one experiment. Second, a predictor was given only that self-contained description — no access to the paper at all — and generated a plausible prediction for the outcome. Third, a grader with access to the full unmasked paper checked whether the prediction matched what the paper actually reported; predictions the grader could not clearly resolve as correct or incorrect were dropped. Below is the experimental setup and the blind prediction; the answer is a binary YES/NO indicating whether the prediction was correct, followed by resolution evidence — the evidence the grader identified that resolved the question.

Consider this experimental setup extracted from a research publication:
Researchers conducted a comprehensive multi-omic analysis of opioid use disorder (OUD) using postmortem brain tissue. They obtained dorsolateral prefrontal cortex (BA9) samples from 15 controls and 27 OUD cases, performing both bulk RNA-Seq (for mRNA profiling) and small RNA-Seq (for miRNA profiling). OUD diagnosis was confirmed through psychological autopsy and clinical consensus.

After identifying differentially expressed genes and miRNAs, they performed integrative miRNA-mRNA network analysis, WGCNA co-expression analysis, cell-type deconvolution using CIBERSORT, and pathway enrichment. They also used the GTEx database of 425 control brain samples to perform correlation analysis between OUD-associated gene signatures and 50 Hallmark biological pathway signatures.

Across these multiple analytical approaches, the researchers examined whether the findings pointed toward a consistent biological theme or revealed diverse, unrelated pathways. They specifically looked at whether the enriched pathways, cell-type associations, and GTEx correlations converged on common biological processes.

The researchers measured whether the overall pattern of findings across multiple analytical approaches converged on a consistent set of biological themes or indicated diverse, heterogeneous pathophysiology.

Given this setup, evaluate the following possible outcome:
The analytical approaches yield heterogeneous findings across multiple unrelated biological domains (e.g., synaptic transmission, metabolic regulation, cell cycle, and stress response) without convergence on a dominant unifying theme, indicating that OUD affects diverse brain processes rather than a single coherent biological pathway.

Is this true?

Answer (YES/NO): NO